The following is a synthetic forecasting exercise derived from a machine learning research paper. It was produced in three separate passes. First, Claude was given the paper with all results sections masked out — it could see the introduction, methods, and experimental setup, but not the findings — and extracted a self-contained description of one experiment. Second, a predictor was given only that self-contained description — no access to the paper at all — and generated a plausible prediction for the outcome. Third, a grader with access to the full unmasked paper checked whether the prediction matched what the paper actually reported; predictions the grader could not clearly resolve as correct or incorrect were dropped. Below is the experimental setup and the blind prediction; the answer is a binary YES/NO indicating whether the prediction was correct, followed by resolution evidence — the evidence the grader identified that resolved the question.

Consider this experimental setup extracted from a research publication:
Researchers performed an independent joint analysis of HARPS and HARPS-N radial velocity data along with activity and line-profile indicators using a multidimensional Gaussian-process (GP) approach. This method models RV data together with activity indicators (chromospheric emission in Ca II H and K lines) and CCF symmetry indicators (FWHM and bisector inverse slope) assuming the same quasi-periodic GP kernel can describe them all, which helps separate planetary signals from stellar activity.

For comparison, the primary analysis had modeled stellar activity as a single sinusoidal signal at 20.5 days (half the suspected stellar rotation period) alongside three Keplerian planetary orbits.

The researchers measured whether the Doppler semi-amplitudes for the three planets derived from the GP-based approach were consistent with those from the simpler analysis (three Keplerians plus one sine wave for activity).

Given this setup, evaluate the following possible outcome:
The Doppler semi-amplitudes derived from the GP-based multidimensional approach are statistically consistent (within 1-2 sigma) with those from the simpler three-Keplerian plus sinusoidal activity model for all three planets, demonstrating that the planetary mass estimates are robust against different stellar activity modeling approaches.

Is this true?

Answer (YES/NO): YES